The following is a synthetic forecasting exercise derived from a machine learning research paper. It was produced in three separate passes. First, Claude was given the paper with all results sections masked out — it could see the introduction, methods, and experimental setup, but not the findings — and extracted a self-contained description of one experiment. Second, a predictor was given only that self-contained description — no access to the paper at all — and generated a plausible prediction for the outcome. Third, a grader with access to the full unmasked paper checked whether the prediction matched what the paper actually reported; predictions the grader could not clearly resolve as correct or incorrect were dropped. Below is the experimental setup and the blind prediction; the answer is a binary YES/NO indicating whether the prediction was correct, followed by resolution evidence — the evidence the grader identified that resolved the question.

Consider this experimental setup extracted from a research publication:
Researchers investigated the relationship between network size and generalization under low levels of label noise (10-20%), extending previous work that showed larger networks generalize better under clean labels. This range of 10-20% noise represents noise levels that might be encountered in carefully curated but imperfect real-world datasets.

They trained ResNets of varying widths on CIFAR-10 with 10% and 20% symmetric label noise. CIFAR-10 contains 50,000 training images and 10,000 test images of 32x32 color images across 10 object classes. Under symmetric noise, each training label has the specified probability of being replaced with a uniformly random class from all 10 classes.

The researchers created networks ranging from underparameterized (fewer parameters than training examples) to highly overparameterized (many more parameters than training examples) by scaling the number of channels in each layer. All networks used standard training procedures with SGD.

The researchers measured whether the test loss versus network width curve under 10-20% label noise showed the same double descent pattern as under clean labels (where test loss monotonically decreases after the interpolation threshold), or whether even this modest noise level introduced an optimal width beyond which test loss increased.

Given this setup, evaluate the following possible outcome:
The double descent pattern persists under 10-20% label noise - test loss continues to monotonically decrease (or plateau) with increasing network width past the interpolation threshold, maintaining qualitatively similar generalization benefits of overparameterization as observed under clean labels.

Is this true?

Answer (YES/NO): YES